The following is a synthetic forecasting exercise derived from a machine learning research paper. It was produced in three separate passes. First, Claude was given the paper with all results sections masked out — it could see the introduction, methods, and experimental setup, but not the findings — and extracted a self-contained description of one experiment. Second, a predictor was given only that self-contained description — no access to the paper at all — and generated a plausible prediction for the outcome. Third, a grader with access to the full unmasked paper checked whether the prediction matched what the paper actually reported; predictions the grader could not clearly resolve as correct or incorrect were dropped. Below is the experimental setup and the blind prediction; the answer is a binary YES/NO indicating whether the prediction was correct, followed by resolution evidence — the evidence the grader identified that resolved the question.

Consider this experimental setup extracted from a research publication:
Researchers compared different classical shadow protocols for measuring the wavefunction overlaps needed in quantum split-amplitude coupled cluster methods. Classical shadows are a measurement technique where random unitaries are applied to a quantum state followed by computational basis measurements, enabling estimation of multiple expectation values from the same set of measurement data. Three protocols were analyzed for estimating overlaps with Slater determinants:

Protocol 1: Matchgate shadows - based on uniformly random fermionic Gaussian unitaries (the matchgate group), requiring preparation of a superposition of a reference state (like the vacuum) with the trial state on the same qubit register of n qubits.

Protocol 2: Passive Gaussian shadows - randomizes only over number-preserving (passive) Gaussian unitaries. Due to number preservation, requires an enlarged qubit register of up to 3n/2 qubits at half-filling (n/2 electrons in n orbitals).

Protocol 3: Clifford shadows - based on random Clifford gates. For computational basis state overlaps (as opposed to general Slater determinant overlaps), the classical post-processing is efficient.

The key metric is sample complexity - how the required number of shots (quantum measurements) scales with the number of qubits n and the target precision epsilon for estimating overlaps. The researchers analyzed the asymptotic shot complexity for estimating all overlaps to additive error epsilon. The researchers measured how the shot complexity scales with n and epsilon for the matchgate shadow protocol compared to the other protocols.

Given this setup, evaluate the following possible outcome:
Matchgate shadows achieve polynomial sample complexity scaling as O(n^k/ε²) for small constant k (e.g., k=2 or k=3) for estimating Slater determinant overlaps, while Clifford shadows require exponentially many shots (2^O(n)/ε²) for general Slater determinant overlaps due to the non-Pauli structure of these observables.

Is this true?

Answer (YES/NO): NO